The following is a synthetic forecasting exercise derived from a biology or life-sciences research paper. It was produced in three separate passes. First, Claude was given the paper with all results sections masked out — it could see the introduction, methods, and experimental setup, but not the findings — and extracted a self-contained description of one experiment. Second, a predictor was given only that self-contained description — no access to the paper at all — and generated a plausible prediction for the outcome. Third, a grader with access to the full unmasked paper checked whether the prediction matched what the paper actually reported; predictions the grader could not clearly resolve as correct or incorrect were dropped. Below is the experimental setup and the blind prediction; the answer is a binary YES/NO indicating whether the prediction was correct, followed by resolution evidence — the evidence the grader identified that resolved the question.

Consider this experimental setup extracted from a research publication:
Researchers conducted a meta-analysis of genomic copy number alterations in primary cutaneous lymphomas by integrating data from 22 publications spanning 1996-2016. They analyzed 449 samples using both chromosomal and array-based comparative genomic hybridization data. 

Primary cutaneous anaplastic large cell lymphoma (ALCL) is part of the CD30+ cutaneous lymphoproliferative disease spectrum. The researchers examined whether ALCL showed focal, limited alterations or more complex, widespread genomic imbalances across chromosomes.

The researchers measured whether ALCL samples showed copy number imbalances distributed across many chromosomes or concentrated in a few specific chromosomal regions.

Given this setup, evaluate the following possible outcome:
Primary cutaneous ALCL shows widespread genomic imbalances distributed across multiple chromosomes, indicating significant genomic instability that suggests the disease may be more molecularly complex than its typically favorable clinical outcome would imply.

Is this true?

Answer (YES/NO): YES